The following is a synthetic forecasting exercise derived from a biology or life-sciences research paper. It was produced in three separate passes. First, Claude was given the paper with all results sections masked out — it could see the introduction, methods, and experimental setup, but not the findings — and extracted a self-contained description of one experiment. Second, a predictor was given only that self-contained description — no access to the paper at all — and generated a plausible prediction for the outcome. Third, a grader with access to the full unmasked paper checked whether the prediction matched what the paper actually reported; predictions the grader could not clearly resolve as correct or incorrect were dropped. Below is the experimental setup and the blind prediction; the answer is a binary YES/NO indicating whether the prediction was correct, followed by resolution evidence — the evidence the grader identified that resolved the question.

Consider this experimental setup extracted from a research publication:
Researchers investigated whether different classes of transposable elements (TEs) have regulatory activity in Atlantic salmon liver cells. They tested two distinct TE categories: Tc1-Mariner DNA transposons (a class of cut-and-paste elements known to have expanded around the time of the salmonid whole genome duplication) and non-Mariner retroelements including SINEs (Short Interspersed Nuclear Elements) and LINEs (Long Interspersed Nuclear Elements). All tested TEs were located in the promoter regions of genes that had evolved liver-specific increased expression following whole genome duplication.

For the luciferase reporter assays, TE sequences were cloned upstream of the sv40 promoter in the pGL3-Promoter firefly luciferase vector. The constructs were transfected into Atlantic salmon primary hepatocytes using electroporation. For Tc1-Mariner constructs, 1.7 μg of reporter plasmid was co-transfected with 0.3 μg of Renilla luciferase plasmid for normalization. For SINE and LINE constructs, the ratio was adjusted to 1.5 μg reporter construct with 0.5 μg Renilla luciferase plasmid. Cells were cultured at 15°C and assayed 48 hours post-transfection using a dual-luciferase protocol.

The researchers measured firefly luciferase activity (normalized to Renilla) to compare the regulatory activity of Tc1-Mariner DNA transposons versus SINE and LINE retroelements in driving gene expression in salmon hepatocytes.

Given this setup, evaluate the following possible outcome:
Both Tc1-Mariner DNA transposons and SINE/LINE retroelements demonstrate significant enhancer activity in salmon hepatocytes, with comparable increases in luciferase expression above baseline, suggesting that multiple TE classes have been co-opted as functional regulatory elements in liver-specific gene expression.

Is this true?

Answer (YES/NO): NO